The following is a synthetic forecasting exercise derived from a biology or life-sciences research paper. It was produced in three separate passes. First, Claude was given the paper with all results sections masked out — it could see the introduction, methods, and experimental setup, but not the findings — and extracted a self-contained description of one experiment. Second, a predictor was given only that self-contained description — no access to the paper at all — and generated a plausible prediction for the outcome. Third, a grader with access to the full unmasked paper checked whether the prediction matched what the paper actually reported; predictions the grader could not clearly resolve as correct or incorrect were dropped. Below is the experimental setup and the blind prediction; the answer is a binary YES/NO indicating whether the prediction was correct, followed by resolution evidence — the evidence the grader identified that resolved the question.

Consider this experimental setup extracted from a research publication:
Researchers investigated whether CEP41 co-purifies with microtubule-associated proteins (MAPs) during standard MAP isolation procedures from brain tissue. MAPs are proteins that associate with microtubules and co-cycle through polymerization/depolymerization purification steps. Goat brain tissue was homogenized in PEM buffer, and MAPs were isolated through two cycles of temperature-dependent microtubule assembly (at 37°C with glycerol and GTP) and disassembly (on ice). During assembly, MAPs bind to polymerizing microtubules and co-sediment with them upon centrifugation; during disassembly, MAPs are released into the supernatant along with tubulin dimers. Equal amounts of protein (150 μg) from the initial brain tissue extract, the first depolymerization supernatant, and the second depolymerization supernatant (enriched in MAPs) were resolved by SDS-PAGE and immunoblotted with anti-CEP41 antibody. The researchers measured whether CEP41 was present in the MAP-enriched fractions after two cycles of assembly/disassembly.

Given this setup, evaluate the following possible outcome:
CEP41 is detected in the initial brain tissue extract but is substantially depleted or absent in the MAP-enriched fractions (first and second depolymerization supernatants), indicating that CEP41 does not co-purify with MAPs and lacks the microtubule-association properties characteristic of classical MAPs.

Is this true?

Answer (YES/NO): NO